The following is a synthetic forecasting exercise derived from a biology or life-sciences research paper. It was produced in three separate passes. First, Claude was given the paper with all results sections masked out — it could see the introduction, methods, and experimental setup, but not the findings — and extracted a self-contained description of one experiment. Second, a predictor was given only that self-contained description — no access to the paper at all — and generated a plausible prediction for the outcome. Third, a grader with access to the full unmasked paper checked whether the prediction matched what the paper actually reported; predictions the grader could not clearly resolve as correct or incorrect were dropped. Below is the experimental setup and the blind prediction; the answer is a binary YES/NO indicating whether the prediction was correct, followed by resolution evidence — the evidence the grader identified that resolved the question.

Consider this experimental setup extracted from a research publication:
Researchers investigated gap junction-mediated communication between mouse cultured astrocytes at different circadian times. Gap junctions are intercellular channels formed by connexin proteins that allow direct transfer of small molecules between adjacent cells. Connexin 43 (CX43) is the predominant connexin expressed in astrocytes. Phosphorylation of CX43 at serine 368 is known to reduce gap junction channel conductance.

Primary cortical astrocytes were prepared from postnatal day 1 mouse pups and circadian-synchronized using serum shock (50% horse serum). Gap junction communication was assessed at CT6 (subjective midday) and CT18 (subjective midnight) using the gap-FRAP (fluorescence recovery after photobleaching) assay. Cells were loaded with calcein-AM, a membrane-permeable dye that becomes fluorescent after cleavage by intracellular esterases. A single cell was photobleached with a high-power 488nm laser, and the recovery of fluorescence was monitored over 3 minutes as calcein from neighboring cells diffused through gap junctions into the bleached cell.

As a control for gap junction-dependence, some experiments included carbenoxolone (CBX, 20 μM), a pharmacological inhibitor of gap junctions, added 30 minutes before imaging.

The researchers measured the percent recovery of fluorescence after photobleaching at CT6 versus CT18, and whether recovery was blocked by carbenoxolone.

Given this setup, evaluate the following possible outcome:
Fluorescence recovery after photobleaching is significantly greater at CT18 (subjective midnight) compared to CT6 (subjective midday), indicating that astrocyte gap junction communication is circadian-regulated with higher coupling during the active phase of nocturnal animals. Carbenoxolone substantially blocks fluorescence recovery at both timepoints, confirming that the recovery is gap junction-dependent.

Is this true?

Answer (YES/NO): NO